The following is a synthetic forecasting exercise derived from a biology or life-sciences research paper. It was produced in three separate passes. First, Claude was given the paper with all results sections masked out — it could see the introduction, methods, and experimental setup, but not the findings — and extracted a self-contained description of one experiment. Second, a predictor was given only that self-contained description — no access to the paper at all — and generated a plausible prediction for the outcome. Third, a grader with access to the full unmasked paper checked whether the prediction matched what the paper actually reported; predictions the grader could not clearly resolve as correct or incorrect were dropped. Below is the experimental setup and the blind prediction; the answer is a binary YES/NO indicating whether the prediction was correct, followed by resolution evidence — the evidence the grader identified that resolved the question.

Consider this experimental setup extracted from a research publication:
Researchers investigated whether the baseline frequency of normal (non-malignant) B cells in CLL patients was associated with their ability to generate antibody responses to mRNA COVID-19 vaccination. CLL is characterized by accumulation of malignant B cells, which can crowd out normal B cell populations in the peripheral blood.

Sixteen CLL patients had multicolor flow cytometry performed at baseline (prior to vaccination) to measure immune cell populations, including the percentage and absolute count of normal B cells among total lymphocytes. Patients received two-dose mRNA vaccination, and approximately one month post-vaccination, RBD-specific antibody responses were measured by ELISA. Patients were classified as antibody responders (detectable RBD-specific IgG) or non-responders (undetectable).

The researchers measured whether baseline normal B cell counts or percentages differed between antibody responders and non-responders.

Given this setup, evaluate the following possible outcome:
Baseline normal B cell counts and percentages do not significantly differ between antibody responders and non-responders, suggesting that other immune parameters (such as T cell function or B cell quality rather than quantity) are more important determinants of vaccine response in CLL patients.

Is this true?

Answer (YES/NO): YES